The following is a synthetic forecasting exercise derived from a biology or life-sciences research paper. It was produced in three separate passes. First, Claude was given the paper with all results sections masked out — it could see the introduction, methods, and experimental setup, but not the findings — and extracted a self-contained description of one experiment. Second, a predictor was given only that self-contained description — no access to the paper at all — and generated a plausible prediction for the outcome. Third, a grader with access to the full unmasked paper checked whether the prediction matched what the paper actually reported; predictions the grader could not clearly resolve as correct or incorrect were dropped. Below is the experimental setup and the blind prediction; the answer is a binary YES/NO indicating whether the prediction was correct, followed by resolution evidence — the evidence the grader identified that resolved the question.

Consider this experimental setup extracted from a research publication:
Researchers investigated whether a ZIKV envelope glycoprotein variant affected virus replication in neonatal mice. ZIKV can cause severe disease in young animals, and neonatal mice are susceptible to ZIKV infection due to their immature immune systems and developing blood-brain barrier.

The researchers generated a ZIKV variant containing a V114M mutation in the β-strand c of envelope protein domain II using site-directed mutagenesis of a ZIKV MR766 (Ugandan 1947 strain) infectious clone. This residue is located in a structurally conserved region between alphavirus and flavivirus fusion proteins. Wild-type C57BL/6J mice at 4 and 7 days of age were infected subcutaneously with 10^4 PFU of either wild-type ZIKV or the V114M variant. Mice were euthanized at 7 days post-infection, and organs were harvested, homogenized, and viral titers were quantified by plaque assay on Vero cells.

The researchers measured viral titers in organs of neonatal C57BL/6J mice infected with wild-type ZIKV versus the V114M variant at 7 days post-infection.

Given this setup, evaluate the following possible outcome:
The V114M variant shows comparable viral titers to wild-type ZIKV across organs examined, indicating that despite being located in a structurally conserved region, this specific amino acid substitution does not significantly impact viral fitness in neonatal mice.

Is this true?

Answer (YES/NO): NO